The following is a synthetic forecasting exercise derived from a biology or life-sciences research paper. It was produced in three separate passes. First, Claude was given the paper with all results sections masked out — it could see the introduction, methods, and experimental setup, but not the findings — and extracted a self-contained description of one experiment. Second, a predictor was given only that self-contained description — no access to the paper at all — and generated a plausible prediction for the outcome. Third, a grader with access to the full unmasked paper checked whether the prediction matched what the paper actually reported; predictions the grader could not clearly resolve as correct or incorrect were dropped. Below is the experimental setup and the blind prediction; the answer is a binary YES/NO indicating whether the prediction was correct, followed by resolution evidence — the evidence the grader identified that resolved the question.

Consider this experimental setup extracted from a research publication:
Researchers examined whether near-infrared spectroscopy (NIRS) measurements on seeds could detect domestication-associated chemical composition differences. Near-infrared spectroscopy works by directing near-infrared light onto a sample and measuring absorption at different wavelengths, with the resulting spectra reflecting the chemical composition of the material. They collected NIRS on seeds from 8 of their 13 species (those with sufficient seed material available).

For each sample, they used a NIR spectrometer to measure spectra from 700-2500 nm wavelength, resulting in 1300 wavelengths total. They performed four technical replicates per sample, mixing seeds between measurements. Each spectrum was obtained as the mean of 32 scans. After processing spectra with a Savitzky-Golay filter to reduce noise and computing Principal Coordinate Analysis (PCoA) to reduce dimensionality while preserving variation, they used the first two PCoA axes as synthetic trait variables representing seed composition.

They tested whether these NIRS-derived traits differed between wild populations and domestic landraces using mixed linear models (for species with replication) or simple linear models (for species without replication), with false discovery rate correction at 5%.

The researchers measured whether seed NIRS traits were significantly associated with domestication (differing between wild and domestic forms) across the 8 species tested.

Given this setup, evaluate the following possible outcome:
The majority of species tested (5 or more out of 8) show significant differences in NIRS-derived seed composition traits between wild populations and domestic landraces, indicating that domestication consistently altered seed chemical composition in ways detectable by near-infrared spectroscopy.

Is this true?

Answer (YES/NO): YES